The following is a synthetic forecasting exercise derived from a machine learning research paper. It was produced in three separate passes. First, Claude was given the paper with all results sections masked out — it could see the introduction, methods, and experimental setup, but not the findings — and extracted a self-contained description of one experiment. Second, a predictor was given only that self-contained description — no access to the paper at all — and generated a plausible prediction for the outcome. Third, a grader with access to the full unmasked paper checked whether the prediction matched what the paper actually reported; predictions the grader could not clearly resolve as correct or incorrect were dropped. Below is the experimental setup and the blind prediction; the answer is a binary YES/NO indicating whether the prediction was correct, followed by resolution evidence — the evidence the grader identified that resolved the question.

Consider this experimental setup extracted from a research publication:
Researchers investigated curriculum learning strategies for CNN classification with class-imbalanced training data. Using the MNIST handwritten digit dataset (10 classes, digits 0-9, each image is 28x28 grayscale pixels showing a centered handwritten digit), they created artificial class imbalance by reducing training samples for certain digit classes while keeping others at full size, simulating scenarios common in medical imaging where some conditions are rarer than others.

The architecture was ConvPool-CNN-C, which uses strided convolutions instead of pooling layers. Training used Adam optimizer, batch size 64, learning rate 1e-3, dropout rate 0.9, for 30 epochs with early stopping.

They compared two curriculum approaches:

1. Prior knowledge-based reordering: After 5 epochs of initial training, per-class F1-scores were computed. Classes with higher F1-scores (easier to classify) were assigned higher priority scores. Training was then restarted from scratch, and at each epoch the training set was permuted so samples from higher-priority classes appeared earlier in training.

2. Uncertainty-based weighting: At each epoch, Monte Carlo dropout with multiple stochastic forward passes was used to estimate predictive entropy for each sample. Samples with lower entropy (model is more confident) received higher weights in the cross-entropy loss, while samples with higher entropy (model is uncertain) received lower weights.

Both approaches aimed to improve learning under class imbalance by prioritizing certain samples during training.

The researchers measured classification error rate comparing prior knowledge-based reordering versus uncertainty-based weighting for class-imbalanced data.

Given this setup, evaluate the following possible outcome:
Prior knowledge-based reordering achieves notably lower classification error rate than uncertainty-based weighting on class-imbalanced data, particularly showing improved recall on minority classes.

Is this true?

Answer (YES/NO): NO